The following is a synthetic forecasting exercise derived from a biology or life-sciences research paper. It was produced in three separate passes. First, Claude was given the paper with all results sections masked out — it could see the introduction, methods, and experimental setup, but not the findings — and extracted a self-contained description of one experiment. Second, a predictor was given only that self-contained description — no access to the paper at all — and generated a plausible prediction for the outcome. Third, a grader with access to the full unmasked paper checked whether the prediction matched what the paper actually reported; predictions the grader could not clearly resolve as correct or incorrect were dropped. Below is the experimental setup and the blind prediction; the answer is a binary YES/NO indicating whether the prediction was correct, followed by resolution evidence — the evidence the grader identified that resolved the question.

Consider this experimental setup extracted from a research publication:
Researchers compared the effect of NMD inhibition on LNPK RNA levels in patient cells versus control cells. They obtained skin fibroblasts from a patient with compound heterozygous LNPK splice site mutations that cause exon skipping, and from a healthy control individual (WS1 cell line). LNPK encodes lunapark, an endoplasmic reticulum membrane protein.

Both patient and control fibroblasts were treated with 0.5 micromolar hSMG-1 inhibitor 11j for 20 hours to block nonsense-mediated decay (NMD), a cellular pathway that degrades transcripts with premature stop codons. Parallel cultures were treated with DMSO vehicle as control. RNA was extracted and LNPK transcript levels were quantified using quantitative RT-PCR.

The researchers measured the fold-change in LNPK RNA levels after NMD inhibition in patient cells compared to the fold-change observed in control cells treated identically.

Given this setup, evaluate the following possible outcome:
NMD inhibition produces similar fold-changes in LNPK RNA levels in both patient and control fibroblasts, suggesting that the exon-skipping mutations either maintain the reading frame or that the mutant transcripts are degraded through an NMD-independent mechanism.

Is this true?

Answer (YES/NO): NO